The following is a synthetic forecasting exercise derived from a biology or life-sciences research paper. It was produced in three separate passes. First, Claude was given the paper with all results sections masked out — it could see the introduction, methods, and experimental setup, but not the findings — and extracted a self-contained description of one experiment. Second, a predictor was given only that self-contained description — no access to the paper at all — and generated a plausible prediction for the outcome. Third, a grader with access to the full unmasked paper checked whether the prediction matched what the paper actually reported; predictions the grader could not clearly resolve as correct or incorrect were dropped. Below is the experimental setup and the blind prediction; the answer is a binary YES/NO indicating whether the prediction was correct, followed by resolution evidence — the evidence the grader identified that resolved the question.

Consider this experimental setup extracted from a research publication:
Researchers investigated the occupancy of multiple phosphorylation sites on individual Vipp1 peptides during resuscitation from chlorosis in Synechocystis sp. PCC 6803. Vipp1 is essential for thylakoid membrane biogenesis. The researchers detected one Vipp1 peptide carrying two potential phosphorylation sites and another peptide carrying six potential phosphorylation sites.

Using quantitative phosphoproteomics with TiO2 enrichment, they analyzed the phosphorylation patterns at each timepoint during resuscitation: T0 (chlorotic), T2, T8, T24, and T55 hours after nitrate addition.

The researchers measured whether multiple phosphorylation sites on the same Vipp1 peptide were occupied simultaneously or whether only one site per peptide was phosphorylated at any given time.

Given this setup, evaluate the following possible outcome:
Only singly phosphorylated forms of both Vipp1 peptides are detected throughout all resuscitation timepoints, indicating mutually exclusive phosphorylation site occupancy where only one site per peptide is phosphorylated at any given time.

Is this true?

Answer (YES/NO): YES